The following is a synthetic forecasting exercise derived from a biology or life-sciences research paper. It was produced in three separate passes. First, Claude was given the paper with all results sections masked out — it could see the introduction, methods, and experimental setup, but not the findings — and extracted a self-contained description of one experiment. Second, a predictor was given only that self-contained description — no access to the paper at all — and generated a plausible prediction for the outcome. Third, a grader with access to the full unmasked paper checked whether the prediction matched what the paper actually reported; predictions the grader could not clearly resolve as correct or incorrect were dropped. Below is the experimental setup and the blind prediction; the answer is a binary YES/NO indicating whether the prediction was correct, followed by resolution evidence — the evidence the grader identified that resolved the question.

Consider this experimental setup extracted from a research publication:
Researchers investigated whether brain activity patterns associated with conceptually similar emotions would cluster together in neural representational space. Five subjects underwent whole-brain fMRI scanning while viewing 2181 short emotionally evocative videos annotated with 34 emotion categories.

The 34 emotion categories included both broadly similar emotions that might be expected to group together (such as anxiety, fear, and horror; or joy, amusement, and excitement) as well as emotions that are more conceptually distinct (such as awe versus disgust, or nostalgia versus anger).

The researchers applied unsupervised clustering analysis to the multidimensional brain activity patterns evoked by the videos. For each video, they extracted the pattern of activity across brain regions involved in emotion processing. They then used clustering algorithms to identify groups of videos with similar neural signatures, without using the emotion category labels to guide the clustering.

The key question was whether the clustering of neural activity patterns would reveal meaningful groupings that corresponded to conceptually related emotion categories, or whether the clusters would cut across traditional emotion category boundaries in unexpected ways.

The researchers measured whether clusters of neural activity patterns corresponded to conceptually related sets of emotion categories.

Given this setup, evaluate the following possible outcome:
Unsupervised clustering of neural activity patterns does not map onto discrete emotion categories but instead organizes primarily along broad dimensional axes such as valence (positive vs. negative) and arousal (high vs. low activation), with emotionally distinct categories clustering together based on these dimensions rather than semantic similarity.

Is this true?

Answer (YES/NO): NO